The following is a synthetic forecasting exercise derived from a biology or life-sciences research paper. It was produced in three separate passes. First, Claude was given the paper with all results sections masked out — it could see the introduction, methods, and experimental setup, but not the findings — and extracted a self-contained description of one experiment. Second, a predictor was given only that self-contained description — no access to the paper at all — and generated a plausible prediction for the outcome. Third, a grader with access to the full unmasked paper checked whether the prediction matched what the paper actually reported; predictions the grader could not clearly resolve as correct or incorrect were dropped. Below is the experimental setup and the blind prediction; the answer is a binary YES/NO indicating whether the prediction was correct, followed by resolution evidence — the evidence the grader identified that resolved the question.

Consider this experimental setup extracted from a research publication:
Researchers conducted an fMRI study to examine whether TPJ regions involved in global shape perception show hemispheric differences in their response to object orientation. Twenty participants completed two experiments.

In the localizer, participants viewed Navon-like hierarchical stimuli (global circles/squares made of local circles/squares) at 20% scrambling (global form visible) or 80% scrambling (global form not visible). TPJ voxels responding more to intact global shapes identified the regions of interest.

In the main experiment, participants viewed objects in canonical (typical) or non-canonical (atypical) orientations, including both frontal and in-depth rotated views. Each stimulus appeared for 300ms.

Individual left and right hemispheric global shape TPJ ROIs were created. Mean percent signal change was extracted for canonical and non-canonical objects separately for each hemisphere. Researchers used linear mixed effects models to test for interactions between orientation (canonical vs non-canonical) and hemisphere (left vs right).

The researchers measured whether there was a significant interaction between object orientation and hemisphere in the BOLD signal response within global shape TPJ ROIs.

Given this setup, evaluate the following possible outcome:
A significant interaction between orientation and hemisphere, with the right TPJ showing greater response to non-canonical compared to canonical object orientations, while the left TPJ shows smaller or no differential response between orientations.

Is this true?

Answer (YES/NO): NO